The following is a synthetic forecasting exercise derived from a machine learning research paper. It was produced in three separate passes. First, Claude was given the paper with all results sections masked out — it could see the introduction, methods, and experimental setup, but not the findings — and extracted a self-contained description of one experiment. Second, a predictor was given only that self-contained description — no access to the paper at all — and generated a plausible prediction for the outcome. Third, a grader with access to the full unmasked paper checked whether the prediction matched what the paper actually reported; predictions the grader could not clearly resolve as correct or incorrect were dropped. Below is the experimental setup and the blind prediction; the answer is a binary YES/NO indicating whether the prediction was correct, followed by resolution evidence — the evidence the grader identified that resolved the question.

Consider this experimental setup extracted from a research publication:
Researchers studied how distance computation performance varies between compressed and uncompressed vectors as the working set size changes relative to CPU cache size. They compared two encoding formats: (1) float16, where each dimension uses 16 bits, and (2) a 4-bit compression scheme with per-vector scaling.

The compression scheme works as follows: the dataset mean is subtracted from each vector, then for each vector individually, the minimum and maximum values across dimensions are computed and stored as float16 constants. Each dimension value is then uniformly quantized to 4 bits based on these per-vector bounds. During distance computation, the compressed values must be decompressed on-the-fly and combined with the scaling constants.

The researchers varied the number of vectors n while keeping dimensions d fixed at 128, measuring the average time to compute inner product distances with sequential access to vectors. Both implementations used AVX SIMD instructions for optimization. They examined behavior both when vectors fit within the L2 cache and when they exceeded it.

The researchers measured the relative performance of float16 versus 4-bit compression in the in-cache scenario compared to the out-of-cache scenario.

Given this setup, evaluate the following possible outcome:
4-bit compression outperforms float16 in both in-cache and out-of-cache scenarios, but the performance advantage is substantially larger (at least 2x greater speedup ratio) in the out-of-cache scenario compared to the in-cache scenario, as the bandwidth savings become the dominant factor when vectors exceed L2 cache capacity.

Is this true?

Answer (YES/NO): NO